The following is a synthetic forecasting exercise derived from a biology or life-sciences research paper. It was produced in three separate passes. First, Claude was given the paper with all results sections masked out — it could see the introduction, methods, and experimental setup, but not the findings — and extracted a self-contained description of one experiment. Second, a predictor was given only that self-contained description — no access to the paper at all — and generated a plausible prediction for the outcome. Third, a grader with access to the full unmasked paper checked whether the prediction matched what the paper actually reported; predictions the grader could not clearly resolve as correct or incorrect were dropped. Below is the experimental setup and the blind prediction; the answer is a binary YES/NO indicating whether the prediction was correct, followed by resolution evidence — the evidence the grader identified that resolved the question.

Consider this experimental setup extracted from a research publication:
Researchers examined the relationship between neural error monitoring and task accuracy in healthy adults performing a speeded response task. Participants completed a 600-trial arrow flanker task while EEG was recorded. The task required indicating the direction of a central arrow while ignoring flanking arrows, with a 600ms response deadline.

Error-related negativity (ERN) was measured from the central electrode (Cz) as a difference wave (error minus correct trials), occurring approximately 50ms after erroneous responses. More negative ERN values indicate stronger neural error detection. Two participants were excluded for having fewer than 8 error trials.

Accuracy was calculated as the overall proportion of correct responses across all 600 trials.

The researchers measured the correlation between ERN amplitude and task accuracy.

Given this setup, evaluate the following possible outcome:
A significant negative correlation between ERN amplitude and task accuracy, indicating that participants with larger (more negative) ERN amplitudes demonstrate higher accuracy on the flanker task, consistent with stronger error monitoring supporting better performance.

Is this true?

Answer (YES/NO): YES